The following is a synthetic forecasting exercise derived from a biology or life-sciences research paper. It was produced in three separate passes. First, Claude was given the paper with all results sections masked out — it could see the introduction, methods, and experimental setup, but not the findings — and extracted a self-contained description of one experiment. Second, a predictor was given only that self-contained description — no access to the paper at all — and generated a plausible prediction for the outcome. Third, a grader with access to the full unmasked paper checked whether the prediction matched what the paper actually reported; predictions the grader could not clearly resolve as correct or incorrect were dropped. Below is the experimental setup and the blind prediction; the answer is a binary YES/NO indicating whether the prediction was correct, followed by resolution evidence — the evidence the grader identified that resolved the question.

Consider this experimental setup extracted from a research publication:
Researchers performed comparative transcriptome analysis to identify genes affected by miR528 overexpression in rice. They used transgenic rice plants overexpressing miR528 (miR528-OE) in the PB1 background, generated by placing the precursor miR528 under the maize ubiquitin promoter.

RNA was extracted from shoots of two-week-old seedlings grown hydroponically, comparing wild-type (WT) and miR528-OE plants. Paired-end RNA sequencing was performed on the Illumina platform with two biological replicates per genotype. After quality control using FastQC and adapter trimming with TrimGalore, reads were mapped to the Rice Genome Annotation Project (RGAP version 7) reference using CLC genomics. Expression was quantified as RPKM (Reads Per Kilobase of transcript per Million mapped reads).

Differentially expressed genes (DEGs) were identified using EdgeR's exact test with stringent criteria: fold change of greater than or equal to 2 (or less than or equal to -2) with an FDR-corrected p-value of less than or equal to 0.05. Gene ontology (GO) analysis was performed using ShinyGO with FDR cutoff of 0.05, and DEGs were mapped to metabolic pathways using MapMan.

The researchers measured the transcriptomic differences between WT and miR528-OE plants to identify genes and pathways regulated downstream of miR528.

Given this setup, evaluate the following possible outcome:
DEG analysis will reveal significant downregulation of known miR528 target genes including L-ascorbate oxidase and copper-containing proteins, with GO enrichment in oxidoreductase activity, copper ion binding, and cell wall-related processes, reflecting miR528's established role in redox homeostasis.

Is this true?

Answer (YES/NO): NO